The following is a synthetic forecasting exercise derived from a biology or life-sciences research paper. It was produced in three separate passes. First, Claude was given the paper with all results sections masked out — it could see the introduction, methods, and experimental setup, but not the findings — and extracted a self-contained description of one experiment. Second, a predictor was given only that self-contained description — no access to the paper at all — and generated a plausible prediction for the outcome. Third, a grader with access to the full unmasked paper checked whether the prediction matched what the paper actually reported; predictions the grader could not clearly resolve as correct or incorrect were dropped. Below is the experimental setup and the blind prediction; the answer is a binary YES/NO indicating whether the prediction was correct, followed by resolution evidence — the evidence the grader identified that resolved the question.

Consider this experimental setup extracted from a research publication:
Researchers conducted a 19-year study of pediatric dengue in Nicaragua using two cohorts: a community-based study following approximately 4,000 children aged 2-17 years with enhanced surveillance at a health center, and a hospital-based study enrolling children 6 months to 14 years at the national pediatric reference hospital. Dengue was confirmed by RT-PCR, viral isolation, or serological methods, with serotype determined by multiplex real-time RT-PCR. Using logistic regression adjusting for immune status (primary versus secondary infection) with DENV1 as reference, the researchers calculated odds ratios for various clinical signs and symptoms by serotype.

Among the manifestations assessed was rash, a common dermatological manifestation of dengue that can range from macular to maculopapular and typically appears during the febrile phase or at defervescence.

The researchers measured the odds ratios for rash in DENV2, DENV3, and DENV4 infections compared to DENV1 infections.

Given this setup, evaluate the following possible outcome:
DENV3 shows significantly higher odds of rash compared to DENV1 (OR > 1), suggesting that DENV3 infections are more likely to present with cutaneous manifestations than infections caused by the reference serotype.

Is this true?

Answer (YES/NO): YES